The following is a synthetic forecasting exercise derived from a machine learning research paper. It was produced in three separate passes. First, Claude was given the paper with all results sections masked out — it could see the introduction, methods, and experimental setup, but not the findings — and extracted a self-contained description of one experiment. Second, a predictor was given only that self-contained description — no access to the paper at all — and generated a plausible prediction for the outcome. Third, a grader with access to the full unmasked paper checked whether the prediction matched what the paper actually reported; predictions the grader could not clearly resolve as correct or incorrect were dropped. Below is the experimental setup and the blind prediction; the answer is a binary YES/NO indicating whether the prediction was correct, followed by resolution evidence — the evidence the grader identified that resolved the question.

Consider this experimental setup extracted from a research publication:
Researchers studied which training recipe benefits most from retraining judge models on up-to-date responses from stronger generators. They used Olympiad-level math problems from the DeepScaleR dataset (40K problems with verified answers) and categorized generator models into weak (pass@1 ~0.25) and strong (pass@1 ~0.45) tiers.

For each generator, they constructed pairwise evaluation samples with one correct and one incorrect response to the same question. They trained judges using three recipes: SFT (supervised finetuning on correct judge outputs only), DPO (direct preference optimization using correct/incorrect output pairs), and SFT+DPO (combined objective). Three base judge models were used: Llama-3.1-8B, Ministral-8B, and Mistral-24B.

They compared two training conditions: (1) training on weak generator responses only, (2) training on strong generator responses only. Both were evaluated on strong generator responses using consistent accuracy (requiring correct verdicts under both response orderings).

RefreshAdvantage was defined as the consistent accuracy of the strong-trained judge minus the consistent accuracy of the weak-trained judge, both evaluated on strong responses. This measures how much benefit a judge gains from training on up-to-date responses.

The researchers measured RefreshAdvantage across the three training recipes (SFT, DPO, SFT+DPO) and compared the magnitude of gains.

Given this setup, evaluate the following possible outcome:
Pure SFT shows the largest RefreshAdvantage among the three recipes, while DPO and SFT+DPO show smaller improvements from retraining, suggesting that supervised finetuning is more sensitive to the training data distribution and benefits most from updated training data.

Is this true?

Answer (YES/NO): NO